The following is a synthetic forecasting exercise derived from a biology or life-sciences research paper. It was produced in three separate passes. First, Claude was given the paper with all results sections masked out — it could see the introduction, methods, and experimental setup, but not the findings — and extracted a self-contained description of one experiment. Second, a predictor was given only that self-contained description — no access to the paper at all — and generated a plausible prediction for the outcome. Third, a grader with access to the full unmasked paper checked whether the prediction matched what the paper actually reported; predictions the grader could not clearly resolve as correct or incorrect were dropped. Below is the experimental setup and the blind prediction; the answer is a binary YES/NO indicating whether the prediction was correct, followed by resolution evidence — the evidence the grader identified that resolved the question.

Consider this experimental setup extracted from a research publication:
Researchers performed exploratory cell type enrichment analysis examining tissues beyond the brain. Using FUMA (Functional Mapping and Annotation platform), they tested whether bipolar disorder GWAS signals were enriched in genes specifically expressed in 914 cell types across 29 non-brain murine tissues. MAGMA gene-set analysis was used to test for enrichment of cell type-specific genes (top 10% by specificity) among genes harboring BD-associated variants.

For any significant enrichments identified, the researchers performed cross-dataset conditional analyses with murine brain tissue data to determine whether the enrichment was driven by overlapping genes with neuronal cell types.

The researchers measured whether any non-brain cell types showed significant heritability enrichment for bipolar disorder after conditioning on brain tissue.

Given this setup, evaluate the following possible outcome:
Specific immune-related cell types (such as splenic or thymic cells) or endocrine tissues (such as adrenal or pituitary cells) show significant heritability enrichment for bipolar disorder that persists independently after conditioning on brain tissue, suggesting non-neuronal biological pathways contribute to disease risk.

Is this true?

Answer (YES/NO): NO